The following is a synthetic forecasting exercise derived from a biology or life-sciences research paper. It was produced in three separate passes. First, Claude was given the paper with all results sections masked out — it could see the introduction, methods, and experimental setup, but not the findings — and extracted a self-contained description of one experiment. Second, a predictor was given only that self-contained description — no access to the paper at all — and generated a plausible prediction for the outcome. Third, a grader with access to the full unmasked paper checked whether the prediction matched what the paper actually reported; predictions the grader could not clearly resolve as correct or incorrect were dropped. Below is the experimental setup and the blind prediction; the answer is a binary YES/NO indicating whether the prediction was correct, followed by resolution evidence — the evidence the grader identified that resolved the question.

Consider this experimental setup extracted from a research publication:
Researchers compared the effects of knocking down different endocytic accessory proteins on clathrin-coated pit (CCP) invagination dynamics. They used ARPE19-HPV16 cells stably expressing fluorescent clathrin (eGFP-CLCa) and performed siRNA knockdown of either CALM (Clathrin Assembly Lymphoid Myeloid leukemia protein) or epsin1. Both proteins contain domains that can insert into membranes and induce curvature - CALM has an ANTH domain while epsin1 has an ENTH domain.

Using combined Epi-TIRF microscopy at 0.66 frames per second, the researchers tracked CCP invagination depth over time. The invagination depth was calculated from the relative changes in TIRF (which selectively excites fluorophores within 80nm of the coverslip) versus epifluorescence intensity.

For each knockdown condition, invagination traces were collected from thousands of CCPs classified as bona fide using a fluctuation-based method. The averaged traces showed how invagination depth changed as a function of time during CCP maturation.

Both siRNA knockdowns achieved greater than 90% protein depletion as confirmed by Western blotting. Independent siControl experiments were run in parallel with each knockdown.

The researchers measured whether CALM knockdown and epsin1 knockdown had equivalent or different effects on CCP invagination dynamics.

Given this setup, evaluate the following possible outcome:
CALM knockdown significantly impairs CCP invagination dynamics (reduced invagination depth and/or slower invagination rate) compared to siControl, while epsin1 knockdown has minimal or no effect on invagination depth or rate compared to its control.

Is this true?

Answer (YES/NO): NO